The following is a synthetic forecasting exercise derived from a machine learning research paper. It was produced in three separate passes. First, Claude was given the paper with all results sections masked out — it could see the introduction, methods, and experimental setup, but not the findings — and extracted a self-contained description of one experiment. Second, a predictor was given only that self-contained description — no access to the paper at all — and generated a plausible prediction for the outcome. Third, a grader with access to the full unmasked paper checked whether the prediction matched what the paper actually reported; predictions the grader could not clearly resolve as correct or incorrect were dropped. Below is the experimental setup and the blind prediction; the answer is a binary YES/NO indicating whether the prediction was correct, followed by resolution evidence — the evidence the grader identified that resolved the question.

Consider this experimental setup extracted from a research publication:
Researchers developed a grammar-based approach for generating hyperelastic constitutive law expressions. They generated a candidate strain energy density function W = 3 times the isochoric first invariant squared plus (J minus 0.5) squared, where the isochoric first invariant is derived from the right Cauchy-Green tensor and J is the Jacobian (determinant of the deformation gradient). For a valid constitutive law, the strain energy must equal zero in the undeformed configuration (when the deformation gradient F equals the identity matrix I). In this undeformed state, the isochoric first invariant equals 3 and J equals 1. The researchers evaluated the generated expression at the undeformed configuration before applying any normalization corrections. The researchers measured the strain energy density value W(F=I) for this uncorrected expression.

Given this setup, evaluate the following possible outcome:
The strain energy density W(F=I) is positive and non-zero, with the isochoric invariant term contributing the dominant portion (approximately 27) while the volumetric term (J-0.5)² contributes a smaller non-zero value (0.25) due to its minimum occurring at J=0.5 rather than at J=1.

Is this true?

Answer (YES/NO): YES